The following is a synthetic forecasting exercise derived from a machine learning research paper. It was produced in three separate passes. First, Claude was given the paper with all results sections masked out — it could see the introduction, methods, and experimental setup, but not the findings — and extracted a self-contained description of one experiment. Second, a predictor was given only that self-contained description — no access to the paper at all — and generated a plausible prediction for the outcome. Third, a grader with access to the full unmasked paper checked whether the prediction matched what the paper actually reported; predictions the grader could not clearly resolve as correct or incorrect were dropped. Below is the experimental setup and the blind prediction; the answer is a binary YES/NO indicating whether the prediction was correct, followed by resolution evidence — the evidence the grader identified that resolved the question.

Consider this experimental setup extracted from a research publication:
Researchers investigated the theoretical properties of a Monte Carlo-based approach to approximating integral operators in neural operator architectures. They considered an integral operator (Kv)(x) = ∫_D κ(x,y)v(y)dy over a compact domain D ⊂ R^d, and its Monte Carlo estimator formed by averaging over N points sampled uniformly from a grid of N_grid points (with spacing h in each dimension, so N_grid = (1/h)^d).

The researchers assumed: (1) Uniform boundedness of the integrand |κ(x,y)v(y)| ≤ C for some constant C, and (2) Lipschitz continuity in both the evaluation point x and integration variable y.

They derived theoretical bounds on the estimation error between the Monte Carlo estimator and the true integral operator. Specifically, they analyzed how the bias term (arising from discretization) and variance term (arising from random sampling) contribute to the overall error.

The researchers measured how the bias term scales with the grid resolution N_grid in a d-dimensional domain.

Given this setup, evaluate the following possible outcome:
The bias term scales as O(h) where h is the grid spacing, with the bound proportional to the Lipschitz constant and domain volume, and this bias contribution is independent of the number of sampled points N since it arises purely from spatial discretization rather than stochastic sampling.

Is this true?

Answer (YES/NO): YES